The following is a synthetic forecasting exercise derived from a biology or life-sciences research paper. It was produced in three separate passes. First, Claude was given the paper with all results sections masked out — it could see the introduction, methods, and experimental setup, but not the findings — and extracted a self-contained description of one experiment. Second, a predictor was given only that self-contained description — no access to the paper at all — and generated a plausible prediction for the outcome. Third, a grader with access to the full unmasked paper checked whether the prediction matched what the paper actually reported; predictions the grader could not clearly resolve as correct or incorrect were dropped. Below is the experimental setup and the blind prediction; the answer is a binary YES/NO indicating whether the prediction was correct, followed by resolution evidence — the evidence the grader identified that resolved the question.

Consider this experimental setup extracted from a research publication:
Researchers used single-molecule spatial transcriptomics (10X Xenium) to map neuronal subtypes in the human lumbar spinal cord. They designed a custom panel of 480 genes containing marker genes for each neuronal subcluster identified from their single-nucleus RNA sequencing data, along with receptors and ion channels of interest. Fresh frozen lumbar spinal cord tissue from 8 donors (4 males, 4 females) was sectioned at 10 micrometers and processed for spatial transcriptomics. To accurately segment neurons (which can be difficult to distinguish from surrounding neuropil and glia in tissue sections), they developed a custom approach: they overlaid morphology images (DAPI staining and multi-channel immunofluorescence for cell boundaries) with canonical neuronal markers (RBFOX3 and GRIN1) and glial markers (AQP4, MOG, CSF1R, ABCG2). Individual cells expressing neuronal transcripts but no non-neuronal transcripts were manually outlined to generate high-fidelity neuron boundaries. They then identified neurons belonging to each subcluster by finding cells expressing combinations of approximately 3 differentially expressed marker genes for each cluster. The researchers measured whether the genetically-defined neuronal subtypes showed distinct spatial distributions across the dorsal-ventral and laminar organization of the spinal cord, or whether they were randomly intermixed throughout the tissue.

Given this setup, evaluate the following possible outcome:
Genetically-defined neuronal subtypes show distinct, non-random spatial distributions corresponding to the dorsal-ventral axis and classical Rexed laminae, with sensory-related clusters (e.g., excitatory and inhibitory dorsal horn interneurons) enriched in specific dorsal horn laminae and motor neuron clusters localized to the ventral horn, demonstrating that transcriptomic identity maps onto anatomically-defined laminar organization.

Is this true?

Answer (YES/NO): YES